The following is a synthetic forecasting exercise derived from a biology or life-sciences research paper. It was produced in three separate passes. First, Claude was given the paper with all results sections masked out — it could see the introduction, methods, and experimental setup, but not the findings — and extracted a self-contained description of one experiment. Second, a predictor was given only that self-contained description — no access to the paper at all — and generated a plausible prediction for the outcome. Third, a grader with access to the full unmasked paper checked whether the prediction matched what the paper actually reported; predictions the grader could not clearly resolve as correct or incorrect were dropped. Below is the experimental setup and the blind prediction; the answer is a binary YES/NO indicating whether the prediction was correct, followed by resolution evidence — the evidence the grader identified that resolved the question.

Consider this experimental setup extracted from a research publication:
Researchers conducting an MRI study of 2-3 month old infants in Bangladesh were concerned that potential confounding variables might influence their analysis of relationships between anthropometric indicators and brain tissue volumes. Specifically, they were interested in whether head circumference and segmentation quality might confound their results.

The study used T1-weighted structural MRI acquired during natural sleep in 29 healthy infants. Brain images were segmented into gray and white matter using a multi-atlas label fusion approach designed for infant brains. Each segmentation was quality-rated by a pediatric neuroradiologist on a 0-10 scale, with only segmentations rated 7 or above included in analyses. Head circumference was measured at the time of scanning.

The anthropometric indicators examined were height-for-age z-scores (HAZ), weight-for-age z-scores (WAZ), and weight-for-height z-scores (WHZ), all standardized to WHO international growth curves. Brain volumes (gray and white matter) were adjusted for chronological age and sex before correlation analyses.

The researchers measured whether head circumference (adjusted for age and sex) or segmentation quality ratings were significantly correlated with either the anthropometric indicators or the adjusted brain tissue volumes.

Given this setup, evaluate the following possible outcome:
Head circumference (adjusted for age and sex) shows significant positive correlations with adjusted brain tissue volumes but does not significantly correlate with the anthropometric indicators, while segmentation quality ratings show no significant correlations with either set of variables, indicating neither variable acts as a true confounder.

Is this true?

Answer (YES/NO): NO